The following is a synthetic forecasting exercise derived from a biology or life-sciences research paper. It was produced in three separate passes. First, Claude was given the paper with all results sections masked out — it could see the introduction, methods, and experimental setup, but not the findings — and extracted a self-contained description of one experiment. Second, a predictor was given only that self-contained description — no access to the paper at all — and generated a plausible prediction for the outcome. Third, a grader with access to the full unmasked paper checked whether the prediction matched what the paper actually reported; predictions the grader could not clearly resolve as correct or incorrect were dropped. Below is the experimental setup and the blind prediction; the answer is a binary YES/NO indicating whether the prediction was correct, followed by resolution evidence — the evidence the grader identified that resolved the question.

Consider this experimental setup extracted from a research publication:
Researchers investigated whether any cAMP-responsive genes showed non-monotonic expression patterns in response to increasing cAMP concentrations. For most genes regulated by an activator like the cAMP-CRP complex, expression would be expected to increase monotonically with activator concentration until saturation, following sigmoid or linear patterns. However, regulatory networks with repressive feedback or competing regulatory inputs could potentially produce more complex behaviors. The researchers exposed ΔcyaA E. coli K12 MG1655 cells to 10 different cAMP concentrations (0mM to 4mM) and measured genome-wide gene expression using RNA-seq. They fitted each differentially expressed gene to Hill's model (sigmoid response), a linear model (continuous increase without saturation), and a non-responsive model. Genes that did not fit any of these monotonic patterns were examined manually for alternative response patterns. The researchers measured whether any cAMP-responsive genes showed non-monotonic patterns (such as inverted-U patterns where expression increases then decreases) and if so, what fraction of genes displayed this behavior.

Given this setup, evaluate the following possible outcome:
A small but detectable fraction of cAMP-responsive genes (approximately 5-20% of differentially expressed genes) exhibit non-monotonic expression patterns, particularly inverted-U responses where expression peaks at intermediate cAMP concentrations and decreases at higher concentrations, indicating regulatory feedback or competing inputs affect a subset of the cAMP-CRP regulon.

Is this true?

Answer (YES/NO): YES